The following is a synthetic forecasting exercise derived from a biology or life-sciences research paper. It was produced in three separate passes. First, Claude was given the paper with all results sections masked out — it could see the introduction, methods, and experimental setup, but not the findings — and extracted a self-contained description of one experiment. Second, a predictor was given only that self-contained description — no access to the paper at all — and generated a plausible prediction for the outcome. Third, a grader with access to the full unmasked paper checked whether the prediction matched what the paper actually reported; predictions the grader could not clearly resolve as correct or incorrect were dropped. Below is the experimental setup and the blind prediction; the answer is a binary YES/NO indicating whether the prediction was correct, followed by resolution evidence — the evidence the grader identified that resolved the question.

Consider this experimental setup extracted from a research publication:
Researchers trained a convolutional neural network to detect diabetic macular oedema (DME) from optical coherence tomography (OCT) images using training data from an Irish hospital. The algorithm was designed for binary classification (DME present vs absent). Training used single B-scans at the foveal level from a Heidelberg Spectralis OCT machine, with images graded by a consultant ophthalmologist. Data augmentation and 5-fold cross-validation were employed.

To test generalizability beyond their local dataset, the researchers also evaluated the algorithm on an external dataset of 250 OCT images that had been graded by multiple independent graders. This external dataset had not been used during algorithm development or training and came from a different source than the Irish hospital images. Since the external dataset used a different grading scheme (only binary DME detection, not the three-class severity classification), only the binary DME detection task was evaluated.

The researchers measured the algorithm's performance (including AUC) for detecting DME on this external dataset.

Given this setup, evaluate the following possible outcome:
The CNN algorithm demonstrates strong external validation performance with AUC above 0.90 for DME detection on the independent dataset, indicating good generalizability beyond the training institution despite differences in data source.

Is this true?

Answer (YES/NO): YES